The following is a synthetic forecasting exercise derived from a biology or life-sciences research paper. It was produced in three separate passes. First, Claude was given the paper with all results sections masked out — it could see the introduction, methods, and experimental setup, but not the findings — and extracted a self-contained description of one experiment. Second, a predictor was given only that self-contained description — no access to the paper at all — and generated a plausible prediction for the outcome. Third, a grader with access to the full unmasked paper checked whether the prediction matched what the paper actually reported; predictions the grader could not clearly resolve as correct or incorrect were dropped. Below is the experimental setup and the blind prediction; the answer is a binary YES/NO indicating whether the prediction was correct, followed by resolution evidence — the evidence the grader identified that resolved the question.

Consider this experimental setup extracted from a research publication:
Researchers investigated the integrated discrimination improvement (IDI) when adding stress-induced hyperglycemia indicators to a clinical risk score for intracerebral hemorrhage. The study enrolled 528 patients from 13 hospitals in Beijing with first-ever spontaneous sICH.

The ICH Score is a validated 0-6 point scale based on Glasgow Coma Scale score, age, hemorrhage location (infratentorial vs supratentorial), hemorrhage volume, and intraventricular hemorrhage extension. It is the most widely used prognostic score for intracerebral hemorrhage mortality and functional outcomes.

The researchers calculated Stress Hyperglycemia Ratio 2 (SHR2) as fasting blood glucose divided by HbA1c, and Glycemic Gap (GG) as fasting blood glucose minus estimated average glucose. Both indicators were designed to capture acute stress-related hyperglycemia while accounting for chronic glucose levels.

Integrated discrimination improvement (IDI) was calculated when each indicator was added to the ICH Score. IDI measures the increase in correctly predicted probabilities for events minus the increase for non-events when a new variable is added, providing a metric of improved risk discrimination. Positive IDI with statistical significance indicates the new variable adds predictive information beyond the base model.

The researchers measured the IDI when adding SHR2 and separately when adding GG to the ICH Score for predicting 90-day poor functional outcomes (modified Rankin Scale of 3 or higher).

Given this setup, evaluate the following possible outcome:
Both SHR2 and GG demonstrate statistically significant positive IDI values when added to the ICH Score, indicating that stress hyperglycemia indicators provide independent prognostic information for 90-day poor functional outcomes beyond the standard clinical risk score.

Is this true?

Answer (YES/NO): YES